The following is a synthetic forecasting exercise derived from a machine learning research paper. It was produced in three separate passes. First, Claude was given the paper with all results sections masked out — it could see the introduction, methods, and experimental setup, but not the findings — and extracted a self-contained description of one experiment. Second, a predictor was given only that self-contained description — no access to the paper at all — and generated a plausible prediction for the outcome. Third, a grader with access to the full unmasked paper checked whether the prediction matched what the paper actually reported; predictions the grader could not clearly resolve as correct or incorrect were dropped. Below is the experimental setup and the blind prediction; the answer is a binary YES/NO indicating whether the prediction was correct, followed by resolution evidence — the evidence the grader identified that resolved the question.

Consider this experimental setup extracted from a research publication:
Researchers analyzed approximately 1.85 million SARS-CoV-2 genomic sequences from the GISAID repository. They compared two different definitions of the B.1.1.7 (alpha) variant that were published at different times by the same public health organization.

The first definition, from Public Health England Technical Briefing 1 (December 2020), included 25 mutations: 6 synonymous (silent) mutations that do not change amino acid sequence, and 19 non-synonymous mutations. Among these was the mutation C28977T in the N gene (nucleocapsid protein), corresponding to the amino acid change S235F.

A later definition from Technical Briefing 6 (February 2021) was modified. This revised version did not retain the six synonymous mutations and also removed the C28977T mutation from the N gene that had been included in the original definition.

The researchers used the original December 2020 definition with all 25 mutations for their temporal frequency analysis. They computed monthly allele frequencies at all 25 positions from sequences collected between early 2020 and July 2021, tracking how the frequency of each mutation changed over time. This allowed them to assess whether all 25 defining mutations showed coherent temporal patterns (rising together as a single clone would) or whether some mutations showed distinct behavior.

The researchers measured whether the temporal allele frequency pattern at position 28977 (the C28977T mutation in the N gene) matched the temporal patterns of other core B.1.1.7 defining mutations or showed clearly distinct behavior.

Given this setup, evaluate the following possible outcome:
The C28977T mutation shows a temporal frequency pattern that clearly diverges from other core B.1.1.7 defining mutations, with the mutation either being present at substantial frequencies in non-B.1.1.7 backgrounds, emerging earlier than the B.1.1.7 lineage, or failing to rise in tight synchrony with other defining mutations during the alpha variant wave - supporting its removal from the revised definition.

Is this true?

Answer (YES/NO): NO